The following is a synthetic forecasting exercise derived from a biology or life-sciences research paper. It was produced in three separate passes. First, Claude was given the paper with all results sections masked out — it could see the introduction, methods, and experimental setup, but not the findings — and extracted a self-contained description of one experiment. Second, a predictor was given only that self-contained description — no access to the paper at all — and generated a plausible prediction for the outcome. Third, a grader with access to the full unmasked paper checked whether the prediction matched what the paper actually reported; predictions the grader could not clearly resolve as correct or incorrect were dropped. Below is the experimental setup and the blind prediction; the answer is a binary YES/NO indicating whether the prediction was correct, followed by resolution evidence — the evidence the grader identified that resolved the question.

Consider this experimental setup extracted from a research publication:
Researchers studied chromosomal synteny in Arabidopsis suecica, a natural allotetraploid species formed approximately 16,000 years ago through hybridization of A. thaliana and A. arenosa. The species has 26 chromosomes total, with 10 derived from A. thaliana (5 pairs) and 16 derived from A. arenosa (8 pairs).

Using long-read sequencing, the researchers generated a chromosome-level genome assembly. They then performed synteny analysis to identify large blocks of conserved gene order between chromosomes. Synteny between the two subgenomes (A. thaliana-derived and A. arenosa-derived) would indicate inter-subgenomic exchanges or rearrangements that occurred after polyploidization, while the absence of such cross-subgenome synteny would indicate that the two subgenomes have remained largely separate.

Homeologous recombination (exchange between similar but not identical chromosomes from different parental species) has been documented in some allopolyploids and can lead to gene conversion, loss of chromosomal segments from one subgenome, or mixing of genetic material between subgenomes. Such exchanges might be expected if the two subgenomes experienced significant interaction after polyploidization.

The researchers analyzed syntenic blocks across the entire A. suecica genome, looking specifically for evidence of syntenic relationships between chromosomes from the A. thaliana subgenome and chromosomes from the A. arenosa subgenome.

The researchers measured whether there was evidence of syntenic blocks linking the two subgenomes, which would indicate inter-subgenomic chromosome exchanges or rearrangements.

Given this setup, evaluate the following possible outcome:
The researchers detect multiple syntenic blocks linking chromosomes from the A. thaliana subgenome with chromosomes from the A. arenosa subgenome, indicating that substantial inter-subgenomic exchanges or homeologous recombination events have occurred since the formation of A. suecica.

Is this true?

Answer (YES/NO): NO